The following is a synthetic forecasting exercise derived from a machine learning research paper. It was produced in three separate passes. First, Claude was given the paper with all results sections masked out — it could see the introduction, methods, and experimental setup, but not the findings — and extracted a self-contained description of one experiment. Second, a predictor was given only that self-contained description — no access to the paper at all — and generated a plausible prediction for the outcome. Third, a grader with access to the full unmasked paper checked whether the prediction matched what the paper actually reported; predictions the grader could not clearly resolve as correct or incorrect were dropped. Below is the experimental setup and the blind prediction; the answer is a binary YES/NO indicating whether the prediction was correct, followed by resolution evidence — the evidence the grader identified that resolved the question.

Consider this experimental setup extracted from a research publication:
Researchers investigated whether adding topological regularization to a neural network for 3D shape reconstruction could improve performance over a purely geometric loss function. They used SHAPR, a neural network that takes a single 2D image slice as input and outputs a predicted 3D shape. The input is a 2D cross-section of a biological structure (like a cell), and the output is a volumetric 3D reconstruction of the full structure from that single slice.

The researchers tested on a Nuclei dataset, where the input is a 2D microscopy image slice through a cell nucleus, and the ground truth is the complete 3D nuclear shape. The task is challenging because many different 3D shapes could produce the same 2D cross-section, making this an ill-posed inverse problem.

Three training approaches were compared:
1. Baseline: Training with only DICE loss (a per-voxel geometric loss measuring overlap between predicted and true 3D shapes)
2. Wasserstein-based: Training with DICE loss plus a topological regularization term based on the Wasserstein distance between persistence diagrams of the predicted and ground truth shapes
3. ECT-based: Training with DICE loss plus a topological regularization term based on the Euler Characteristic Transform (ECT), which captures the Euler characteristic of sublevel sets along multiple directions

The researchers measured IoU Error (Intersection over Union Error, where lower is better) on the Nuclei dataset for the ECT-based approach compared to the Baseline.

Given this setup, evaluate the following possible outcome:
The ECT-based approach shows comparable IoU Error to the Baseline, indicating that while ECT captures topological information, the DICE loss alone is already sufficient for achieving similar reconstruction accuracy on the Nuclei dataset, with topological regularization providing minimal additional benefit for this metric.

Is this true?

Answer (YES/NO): YES